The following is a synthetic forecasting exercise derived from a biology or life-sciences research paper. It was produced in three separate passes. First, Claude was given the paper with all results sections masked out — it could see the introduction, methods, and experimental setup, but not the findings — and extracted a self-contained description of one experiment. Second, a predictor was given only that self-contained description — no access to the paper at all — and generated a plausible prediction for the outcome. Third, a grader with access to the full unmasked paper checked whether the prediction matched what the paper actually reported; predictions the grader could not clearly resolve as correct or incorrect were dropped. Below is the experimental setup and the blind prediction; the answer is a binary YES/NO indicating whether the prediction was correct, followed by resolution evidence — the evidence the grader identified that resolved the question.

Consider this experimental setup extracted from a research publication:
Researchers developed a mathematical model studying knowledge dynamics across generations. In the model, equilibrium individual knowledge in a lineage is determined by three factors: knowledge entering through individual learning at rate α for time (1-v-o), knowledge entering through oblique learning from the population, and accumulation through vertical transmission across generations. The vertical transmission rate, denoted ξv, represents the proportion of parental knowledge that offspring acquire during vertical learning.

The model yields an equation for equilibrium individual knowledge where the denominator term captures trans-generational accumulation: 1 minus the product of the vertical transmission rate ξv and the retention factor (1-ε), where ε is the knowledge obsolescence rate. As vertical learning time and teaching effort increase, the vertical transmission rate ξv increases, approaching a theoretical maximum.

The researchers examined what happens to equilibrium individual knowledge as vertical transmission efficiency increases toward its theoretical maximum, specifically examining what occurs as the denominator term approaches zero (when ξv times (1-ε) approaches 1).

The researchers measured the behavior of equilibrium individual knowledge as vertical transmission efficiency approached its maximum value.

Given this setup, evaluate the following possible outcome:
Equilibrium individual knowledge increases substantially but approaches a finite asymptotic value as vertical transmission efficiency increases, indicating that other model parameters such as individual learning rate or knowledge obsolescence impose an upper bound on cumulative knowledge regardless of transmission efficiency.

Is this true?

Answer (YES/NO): NO